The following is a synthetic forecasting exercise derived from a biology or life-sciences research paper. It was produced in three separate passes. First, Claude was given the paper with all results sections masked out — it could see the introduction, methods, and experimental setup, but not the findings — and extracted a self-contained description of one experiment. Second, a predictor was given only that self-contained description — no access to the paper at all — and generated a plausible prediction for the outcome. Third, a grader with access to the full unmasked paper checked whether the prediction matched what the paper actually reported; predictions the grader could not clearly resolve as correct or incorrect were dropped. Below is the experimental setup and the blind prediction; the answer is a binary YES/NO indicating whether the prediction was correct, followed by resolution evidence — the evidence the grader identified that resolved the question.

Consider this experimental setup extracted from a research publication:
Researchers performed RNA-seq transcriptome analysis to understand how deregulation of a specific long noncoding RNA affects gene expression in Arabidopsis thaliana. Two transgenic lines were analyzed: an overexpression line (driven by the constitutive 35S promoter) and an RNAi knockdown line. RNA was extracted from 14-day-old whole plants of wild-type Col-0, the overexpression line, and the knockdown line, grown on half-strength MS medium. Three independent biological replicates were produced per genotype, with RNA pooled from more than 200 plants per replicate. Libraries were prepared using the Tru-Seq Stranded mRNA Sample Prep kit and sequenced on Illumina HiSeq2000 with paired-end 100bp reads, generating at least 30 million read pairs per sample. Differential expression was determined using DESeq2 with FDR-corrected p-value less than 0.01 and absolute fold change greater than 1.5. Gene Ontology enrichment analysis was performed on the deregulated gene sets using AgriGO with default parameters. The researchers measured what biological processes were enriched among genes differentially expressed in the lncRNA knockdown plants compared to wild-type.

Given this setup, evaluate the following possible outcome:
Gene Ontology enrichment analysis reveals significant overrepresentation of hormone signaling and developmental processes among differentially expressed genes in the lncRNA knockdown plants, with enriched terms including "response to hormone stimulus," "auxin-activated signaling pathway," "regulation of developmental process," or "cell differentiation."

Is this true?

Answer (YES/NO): NO